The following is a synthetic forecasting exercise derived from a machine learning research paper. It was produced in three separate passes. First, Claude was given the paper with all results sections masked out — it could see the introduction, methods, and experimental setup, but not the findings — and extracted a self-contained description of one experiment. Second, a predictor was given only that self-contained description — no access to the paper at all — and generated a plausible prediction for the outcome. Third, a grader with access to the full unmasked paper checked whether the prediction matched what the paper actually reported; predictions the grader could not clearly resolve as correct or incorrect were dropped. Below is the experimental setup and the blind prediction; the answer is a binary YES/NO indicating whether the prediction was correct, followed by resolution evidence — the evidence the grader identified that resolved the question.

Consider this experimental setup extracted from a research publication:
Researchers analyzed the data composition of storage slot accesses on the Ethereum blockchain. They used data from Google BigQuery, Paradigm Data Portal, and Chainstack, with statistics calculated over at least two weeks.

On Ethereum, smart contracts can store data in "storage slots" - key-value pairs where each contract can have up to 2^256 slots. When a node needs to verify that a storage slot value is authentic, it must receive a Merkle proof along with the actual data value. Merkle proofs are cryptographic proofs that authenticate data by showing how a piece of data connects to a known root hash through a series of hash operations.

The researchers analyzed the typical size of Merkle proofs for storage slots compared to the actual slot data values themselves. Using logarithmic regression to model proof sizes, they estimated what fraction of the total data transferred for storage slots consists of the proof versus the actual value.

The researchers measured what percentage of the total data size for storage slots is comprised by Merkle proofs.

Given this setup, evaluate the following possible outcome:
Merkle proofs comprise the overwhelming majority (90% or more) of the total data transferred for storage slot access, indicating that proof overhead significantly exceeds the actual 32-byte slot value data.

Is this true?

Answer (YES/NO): YES